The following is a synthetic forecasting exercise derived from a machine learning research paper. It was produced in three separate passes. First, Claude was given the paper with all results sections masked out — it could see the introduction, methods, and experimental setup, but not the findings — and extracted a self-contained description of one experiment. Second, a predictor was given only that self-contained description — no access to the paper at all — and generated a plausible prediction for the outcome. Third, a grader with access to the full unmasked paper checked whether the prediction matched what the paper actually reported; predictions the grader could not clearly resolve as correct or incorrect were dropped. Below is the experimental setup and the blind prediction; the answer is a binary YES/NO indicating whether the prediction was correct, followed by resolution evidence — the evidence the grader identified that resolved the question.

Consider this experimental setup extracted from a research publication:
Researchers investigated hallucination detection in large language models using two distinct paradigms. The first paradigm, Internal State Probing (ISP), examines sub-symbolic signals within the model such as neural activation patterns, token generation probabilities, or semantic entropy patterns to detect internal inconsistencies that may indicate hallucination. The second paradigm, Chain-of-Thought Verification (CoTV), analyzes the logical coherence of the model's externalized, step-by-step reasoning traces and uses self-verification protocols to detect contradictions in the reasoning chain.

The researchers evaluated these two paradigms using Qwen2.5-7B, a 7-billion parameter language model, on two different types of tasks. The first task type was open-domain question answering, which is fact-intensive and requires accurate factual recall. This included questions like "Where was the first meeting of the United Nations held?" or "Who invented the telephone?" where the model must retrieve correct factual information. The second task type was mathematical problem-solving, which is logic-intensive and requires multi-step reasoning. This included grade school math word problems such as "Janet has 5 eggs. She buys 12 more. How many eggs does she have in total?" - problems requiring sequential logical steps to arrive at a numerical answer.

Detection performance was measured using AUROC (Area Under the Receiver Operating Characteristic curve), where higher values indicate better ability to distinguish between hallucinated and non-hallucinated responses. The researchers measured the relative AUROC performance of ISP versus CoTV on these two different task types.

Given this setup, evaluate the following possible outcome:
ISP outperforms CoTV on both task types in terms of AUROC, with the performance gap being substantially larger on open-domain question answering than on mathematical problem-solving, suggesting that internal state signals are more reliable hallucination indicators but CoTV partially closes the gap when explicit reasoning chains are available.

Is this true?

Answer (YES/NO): NO